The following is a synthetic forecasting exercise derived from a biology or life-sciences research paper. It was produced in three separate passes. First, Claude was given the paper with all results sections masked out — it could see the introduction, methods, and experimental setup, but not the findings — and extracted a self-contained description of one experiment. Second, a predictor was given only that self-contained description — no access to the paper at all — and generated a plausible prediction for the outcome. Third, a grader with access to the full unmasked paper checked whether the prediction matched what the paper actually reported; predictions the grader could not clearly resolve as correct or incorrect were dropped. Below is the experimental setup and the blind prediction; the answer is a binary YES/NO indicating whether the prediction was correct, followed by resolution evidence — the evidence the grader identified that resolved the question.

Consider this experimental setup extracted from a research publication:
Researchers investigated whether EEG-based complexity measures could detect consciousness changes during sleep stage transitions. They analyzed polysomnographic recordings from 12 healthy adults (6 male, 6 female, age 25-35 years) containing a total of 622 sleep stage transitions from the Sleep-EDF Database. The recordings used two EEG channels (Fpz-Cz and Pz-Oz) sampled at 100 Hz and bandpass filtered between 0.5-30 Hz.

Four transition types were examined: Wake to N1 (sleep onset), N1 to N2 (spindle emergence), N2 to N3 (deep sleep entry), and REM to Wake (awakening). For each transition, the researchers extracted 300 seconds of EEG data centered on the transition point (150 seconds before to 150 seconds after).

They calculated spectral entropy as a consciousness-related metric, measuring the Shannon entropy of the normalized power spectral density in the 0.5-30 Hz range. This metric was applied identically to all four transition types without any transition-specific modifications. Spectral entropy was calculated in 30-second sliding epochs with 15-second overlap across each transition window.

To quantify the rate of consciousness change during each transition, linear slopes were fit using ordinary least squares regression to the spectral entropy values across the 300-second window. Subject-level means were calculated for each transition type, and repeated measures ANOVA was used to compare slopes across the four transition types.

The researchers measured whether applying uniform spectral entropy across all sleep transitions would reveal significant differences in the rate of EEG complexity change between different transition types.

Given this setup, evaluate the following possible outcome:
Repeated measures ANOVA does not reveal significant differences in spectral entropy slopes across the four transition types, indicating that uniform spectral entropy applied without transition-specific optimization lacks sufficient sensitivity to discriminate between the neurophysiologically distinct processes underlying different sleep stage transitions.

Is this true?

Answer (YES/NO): YES